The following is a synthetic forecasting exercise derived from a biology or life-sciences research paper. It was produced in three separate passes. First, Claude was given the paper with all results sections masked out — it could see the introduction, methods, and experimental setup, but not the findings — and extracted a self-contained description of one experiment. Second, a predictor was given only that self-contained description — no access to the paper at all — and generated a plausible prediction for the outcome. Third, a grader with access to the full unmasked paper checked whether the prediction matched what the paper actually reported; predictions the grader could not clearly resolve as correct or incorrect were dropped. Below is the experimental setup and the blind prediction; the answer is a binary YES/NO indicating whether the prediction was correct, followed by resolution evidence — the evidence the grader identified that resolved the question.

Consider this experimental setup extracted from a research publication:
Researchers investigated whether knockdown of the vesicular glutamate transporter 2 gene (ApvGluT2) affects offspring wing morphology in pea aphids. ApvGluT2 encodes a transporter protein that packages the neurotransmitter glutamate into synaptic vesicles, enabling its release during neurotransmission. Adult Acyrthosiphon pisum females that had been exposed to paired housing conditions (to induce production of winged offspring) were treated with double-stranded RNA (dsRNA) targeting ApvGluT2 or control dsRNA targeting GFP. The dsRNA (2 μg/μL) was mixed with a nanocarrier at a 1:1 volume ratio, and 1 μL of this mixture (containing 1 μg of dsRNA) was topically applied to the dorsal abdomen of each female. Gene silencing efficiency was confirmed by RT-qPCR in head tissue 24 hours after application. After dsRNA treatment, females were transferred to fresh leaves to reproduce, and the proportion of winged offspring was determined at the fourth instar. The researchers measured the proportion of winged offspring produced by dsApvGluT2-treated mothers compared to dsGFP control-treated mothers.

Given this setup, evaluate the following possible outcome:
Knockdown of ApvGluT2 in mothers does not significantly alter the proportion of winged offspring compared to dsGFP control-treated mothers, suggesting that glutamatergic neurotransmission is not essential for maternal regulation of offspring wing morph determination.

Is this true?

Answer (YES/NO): NO